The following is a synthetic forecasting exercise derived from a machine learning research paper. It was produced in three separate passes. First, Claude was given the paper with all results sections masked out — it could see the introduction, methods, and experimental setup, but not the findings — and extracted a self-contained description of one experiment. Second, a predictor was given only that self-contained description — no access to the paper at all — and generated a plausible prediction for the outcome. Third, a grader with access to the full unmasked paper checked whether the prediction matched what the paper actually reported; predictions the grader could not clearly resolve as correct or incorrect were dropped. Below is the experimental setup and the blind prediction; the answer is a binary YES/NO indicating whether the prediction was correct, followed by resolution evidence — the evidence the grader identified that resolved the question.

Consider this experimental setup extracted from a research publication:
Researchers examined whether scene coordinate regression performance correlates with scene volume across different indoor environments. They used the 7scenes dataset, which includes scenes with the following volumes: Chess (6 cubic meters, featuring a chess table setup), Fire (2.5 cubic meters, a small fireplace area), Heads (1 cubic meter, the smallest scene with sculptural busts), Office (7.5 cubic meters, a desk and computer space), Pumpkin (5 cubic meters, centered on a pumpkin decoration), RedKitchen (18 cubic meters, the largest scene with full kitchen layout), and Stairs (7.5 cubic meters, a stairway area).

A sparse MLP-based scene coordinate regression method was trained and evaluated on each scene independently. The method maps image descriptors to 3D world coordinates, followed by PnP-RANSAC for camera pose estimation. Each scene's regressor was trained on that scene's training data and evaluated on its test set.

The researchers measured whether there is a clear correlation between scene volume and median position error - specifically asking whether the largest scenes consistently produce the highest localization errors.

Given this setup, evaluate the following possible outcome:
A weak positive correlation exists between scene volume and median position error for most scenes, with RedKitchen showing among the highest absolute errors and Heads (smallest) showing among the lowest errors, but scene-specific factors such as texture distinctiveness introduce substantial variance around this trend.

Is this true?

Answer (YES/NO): NO